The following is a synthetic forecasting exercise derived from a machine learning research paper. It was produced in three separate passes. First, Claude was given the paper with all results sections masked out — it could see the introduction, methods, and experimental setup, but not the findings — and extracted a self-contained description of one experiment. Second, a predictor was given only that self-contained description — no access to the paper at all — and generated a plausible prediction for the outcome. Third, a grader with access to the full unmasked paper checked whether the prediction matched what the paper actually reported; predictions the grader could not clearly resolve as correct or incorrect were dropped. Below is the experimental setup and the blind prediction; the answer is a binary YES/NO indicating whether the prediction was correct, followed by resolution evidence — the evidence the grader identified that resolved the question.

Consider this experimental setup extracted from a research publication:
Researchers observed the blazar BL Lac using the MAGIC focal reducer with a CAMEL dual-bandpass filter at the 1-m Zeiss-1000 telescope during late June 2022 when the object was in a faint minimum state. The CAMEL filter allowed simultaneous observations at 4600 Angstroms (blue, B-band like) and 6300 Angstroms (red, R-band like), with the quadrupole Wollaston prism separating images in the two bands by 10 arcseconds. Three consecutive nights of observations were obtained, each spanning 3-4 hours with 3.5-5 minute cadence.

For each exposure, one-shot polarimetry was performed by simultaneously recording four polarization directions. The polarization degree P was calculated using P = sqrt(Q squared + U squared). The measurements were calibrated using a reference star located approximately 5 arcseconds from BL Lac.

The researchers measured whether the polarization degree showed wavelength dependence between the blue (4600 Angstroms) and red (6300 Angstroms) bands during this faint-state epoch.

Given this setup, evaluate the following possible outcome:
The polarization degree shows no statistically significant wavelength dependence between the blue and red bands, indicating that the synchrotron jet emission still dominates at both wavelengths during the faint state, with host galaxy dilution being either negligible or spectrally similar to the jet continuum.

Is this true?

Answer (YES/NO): NO